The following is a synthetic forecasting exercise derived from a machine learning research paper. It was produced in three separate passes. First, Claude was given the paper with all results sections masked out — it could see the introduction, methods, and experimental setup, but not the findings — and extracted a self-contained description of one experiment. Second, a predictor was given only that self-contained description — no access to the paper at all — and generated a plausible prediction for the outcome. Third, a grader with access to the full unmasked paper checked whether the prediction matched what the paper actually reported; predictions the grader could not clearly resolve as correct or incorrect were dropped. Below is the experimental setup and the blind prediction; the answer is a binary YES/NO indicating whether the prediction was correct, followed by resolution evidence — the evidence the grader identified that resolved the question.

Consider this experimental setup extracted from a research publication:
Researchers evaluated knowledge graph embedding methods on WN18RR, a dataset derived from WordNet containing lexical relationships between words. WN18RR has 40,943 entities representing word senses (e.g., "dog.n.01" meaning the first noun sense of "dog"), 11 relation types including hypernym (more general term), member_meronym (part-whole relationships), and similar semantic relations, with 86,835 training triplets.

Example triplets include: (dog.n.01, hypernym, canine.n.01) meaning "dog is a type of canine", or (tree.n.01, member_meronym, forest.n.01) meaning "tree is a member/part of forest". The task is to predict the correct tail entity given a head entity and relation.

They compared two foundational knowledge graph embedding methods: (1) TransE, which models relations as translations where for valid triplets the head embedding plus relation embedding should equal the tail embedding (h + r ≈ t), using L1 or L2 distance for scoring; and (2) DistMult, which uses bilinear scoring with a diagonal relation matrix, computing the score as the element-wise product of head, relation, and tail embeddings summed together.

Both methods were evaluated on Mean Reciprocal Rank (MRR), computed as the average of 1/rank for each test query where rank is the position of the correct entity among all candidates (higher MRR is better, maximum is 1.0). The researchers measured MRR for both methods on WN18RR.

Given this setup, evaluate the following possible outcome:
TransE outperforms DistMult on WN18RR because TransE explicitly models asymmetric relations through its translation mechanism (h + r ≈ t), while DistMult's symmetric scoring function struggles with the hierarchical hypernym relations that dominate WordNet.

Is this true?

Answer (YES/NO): NO